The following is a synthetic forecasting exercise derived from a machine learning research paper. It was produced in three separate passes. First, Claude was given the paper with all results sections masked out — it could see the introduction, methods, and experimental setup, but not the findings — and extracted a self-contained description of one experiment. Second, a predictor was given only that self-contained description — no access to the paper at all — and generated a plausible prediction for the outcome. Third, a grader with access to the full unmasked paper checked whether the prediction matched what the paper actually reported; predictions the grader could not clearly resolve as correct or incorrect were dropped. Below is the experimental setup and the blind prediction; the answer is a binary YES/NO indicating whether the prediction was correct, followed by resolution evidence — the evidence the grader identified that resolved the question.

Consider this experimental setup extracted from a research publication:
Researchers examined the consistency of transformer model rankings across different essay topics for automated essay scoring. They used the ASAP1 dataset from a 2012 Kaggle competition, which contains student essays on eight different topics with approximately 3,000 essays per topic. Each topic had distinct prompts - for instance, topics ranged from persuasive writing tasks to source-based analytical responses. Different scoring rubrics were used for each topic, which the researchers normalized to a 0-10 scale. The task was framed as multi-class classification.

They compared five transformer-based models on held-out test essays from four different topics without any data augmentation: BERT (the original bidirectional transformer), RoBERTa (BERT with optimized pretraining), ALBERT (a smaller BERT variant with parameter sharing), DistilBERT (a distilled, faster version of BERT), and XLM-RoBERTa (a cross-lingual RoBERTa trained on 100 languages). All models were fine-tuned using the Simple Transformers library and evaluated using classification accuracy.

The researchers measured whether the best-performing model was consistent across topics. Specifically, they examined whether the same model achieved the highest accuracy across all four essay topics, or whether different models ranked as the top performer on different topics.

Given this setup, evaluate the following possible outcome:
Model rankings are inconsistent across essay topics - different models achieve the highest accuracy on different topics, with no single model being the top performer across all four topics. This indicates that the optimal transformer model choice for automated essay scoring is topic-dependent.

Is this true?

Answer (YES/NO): YES